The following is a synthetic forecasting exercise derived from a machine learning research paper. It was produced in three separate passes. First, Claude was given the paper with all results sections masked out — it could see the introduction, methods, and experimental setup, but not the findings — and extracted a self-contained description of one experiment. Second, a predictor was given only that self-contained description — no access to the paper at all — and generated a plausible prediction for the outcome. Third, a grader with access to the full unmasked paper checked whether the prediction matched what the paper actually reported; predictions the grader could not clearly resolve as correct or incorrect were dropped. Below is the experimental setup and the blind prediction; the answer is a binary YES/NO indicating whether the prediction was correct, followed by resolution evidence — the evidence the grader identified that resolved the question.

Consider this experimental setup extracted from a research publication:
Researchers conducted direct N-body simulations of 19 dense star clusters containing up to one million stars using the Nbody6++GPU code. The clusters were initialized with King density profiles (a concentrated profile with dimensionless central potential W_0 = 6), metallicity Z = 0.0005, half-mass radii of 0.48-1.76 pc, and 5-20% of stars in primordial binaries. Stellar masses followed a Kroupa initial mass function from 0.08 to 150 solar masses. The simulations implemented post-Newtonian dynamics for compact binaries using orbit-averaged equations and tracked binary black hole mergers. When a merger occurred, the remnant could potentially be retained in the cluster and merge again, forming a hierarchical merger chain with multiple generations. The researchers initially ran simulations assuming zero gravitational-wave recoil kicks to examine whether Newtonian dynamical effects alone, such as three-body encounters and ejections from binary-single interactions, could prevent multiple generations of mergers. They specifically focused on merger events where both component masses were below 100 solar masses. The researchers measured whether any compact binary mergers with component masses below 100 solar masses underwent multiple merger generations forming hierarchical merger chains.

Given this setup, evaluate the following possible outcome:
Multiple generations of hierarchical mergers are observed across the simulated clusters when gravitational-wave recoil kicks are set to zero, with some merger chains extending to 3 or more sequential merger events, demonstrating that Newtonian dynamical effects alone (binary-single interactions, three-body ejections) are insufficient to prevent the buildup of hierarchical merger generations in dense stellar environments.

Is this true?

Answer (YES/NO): NO